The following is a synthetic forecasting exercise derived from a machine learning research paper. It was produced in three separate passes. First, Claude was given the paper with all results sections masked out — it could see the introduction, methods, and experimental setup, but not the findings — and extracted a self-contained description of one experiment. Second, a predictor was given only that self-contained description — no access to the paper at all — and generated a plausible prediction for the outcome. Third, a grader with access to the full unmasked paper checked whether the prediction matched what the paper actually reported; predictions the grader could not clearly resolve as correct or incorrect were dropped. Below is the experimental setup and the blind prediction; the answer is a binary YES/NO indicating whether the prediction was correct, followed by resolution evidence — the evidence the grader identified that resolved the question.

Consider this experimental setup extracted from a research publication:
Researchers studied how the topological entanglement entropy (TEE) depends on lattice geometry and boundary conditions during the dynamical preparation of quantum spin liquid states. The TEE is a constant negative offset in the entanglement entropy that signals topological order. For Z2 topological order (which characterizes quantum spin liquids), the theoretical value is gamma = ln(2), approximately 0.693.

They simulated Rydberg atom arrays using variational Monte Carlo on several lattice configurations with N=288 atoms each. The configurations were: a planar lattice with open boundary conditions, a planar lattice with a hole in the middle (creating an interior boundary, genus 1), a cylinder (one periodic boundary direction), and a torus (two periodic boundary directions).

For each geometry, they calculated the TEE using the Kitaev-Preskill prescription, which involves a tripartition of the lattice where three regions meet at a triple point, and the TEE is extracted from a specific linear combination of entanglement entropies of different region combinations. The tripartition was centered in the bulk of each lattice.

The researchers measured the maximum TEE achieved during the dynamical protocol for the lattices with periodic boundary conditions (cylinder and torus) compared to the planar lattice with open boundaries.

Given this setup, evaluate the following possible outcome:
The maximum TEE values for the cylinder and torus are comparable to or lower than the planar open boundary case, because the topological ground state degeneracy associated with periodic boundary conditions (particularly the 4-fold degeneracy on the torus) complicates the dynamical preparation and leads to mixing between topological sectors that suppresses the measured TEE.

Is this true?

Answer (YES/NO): YES